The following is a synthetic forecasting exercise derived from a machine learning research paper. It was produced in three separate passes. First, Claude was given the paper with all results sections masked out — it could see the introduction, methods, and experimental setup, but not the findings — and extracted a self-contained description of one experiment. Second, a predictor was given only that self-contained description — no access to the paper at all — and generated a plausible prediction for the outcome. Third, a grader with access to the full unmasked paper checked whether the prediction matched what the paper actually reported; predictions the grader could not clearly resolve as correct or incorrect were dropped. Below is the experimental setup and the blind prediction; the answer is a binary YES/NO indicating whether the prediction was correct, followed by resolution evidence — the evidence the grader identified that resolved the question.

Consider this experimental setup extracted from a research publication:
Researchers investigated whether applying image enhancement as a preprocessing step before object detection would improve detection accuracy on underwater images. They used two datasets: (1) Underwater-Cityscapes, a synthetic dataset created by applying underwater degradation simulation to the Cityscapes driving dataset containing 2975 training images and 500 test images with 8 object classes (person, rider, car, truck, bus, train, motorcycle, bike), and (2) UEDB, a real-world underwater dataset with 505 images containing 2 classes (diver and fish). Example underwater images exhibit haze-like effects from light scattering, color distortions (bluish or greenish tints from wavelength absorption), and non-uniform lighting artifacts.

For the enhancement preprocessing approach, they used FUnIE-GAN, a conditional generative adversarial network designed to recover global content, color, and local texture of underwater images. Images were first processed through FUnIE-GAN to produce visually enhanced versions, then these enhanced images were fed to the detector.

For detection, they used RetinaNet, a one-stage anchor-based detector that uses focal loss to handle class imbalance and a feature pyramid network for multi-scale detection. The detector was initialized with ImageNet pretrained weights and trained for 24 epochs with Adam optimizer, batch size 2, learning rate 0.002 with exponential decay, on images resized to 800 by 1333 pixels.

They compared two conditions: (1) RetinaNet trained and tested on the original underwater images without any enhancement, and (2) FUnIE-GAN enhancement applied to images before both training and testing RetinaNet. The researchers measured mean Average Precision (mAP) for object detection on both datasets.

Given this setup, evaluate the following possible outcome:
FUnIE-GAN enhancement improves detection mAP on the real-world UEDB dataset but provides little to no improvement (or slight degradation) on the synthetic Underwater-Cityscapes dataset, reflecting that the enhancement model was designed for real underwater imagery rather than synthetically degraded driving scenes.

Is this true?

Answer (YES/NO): NO